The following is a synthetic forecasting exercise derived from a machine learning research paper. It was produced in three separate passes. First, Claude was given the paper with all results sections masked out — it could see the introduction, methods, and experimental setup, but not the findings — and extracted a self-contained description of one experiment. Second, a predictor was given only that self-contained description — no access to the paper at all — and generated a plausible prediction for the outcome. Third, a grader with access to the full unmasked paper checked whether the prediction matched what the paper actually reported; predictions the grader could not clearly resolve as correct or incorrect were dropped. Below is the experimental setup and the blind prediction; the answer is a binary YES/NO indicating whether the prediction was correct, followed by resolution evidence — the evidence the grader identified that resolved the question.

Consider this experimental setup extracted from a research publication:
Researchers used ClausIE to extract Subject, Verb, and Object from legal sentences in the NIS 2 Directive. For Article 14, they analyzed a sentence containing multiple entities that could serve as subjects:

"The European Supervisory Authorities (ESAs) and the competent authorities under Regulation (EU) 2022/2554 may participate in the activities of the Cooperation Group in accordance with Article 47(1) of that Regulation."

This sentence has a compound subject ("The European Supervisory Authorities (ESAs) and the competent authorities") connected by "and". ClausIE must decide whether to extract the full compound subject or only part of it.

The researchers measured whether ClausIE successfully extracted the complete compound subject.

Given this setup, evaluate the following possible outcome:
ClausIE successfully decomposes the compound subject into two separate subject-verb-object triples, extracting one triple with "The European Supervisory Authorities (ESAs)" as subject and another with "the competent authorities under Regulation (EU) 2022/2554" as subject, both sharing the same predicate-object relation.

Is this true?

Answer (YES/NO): NO